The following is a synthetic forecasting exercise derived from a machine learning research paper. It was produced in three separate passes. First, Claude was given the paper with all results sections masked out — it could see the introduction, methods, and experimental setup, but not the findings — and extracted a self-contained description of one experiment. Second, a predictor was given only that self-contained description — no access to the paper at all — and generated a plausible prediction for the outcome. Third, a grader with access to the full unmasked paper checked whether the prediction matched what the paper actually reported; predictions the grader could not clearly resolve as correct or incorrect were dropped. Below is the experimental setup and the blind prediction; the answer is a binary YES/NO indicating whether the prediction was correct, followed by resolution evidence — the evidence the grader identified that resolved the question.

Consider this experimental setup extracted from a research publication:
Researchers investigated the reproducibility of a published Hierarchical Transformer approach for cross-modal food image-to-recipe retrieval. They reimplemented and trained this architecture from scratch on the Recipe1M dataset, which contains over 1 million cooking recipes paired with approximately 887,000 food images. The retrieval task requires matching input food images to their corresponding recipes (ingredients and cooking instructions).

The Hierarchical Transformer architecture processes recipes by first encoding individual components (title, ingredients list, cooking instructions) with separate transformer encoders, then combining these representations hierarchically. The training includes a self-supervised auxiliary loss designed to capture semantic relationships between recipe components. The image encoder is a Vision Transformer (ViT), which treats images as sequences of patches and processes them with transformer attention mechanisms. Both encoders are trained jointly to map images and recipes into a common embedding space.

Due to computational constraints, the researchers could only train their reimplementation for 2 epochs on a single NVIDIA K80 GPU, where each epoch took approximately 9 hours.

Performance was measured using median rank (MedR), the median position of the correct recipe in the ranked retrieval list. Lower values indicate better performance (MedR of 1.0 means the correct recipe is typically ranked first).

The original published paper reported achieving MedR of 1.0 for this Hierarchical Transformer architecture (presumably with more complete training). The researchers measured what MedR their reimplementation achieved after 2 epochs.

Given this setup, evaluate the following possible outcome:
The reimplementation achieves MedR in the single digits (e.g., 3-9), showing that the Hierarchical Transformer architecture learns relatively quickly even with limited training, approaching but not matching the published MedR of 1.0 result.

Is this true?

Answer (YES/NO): NO